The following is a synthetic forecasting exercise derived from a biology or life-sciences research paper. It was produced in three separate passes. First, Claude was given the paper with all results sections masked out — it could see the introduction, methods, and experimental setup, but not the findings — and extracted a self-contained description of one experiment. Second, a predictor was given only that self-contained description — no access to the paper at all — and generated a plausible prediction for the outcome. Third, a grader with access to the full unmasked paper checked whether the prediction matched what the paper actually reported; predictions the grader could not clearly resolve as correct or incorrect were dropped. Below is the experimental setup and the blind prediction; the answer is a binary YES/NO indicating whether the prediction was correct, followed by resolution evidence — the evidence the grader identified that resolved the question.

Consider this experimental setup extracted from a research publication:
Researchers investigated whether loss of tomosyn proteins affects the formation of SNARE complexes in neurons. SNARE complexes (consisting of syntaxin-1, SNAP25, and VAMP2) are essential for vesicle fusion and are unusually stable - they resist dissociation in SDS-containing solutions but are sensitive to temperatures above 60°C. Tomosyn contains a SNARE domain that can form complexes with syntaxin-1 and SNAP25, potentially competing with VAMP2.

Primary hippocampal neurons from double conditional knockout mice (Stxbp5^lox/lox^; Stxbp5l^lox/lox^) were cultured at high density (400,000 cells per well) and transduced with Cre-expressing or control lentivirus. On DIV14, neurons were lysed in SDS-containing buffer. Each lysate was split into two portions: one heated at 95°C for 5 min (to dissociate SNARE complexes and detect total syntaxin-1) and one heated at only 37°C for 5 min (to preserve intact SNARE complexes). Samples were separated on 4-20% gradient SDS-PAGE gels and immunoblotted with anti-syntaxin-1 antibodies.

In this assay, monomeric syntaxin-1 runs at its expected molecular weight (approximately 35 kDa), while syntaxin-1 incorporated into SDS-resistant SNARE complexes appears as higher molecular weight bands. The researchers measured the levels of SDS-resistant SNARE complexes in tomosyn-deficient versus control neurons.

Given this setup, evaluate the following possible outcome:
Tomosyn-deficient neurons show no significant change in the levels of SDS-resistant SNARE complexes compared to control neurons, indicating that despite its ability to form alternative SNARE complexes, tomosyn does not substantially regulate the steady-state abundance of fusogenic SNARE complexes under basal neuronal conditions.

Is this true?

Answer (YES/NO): YES